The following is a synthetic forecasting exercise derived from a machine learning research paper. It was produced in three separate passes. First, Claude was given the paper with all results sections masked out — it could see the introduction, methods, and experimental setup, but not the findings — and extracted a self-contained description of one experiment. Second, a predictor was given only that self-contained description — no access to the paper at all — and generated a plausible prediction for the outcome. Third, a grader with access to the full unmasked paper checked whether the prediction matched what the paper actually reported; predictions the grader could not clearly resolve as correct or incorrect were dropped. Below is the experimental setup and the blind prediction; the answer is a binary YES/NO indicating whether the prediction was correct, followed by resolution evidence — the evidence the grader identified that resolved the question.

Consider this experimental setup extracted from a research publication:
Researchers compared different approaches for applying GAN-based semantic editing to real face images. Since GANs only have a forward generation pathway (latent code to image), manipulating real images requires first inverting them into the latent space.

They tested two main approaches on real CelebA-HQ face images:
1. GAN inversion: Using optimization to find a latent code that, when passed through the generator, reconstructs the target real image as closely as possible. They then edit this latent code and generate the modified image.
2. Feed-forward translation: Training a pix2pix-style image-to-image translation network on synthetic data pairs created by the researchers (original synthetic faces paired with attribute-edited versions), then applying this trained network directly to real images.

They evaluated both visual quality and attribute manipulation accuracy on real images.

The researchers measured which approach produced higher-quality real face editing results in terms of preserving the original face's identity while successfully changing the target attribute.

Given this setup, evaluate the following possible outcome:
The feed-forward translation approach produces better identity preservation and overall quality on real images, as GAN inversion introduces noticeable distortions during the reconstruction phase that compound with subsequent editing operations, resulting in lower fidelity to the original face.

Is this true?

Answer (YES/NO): NO